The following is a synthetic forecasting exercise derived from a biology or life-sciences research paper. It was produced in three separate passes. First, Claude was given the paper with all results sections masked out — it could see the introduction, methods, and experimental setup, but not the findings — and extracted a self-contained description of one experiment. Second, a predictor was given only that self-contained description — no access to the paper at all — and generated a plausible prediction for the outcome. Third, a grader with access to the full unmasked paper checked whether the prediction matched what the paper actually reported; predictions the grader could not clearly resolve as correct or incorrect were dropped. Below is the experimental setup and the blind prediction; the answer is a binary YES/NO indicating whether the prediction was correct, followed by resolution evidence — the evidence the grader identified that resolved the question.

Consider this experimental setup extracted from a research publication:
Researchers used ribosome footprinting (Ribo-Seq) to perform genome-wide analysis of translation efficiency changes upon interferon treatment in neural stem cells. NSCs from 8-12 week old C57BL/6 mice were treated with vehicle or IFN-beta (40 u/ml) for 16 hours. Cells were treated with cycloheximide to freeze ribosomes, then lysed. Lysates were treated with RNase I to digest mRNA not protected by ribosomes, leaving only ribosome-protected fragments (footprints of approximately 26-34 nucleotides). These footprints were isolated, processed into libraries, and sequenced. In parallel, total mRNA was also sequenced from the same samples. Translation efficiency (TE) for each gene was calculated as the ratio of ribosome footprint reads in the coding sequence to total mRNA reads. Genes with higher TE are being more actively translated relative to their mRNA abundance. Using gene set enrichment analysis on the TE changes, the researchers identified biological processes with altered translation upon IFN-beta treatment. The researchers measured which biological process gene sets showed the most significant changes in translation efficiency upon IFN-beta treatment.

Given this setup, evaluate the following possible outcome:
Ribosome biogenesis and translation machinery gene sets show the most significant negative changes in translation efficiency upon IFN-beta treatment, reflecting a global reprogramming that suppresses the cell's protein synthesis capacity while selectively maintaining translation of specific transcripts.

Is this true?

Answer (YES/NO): NO